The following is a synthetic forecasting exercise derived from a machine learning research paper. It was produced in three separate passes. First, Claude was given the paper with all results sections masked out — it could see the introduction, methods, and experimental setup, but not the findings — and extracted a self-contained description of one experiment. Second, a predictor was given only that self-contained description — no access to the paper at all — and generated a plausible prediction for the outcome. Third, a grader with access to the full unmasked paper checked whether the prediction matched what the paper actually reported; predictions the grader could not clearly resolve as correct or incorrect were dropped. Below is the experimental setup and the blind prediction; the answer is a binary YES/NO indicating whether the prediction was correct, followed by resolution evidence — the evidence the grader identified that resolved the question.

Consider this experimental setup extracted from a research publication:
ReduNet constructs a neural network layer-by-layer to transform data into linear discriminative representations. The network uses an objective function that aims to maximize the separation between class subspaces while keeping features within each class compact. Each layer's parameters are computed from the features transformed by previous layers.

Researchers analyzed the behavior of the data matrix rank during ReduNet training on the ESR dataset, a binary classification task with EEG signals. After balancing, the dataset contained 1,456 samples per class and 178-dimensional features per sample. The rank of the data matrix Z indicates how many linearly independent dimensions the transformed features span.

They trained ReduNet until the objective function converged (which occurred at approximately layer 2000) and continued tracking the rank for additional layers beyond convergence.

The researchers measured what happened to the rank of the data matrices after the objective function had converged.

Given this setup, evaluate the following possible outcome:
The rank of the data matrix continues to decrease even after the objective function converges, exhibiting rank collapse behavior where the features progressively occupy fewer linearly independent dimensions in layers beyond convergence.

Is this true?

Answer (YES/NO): YES